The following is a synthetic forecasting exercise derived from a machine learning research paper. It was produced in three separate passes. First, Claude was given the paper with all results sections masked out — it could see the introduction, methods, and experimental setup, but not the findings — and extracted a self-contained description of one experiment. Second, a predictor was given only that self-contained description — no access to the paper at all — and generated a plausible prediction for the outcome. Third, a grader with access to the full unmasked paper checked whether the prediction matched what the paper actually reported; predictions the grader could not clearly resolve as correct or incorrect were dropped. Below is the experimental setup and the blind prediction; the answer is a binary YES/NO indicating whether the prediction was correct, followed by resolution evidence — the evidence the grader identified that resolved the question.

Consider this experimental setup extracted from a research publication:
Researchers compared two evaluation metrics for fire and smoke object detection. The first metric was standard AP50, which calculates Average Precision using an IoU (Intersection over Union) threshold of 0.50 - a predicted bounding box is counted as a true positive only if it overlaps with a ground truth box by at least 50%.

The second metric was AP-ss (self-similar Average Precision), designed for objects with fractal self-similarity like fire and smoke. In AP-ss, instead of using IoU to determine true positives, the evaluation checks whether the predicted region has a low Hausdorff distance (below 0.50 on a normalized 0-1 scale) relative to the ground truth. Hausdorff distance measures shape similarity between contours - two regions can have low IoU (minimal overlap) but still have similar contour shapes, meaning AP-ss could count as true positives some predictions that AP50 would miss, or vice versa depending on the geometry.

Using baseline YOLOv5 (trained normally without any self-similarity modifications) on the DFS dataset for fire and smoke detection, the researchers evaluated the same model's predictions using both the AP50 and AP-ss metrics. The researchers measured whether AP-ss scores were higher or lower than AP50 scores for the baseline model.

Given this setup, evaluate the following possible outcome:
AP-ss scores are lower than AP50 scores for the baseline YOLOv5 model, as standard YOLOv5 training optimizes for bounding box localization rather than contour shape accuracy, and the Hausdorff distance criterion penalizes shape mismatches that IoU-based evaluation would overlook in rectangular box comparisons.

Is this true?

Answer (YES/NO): NO